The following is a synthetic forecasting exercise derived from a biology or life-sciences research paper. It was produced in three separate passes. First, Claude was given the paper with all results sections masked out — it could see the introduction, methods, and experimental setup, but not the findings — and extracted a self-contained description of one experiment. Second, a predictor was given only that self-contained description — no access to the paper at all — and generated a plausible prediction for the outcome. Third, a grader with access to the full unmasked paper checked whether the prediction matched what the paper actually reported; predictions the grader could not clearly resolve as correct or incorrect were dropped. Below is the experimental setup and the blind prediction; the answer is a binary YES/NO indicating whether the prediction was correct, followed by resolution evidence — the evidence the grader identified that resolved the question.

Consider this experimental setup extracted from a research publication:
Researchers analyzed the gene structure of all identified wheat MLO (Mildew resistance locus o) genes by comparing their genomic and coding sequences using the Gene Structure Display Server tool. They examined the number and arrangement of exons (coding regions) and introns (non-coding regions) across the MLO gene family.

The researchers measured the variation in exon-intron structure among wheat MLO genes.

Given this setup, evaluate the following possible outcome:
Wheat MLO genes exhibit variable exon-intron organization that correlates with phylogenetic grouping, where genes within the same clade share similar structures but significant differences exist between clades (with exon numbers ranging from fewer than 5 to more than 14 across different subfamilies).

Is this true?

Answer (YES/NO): NO